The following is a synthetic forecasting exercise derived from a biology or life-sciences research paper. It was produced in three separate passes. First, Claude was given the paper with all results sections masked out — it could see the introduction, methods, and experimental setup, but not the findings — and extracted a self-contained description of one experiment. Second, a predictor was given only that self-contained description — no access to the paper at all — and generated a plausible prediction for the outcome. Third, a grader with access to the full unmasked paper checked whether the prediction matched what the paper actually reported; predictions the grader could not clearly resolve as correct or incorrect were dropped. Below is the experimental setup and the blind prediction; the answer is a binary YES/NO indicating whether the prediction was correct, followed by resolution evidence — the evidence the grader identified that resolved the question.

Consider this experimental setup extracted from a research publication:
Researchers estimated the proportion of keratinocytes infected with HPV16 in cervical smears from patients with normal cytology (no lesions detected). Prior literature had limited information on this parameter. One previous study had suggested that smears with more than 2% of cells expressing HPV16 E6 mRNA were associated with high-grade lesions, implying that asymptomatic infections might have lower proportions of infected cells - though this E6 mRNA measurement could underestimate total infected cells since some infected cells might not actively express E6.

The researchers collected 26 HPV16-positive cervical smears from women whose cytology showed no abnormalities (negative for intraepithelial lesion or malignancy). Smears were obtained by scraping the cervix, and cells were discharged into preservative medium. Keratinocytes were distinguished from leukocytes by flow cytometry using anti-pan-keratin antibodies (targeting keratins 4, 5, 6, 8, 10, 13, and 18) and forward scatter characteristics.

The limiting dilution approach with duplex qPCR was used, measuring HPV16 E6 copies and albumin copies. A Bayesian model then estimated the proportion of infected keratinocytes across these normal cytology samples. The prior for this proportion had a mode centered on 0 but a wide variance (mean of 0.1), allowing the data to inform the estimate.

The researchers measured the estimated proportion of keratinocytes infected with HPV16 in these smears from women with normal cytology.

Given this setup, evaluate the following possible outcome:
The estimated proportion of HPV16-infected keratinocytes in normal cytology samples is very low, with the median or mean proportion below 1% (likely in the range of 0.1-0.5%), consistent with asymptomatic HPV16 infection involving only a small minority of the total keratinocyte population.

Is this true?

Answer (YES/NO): NO